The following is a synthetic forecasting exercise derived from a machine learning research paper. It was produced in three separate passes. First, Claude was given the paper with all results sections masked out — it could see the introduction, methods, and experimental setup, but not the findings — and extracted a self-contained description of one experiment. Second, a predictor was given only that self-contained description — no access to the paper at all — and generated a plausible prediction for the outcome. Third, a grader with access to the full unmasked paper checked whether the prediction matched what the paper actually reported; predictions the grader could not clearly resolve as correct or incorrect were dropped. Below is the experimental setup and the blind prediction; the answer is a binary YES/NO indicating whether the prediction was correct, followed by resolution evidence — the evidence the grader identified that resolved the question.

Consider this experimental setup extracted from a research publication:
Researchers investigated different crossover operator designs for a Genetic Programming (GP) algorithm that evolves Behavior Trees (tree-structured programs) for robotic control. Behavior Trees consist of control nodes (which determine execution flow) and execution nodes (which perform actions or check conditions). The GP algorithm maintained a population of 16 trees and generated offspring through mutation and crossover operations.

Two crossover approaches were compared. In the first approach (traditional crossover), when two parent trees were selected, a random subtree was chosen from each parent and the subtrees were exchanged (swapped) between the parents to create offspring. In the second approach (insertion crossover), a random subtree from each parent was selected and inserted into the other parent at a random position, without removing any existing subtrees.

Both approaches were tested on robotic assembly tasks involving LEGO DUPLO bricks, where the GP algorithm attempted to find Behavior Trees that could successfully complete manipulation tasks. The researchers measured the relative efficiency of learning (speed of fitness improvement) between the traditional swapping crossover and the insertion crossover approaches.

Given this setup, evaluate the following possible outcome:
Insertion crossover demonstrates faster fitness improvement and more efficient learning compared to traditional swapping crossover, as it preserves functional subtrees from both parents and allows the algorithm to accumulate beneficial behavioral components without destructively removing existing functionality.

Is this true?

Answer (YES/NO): YES